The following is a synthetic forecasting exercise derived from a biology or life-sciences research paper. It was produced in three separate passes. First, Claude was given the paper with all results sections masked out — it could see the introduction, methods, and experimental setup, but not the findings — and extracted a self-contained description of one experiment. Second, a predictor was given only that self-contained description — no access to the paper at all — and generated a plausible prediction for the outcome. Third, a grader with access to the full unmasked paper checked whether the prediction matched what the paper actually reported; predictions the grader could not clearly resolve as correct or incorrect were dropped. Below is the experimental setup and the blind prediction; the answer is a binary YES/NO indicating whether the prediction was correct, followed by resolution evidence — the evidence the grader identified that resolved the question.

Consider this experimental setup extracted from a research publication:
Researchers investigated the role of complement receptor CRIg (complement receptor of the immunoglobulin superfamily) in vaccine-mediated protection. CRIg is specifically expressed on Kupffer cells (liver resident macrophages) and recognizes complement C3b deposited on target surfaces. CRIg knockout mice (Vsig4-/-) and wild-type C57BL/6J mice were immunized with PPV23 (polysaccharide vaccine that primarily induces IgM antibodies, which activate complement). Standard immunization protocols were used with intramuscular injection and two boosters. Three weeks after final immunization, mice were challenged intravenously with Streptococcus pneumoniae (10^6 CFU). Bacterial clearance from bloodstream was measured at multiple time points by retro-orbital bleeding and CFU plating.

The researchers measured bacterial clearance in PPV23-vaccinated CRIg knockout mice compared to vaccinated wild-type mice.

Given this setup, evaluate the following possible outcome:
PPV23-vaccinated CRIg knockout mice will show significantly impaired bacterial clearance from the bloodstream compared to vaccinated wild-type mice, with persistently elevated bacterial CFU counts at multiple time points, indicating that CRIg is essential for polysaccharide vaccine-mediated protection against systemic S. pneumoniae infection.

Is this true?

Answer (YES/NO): YES